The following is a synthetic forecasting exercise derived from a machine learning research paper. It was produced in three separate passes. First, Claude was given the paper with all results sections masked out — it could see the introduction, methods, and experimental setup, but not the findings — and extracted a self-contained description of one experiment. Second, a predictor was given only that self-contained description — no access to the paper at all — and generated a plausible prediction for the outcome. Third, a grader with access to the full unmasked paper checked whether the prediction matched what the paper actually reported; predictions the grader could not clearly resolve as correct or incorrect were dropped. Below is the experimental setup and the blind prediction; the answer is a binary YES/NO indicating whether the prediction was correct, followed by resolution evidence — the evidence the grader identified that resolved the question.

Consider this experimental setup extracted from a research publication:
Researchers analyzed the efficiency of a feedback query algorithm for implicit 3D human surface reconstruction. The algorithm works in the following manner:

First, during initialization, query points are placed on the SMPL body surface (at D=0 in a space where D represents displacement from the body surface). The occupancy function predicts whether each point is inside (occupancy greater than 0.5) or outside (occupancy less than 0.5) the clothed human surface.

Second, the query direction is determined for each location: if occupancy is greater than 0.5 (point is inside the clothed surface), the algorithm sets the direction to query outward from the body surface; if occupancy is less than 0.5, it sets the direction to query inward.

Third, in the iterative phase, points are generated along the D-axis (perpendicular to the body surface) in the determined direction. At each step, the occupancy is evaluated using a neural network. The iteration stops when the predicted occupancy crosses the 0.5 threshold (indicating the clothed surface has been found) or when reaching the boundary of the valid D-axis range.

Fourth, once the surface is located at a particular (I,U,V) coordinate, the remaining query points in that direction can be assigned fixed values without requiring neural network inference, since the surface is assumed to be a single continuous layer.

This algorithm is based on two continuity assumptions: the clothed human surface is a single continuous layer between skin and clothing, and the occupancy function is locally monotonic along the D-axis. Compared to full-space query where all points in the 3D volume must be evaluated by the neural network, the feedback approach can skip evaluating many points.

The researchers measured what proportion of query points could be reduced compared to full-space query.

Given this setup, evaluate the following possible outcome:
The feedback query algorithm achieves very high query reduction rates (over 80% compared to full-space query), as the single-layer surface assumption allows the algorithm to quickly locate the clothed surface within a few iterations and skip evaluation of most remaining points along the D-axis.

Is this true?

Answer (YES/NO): YES